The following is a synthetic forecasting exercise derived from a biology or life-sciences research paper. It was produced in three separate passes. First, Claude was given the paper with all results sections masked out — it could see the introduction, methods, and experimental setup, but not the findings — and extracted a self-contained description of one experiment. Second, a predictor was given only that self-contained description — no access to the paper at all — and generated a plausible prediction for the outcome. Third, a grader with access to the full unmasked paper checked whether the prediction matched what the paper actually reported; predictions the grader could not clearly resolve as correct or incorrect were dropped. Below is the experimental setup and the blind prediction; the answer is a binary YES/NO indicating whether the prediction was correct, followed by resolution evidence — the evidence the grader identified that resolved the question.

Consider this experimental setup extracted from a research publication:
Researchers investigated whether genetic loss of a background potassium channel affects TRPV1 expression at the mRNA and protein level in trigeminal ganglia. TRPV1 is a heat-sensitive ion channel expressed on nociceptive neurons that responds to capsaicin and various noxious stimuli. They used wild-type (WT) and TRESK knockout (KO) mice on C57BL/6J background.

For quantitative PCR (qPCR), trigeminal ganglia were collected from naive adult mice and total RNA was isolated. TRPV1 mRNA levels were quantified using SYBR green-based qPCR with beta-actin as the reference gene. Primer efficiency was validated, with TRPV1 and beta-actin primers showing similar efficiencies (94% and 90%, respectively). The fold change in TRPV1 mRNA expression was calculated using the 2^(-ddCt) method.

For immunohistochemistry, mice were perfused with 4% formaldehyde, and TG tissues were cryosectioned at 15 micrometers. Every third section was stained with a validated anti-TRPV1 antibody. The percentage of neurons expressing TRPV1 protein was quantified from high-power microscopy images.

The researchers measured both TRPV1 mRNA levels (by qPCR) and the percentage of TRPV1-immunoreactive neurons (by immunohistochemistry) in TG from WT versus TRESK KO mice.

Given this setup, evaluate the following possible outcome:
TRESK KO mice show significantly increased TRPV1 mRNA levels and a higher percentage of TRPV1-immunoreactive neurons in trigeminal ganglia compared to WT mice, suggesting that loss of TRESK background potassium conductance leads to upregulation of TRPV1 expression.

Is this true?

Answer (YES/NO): YES